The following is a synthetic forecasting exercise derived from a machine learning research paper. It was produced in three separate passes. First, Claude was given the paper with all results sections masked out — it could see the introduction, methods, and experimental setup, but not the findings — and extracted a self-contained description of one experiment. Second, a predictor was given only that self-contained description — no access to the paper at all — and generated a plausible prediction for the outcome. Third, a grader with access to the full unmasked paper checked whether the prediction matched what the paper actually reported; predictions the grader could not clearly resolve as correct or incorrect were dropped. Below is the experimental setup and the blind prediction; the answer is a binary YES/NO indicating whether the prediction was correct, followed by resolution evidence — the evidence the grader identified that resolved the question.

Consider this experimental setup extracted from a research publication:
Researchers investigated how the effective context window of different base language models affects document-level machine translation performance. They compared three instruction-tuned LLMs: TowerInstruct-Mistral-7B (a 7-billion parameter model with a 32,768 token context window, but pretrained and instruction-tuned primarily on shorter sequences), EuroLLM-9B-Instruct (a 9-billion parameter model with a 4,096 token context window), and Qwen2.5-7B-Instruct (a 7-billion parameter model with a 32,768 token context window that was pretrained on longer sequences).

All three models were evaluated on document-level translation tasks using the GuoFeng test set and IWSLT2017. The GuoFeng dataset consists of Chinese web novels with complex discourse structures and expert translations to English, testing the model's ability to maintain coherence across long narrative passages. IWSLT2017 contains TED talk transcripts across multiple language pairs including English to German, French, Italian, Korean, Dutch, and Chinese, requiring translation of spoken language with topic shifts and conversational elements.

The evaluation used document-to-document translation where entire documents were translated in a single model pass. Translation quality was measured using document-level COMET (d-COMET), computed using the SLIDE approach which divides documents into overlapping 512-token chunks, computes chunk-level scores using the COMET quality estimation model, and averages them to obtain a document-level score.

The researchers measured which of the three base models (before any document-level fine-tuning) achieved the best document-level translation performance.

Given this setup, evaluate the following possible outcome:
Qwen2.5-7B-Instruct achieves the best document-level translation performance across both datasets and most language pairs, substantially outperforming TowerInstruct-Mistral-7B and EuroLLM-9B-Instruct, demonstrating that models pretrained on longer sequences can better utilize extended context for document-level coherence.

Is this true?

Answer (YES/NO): YES